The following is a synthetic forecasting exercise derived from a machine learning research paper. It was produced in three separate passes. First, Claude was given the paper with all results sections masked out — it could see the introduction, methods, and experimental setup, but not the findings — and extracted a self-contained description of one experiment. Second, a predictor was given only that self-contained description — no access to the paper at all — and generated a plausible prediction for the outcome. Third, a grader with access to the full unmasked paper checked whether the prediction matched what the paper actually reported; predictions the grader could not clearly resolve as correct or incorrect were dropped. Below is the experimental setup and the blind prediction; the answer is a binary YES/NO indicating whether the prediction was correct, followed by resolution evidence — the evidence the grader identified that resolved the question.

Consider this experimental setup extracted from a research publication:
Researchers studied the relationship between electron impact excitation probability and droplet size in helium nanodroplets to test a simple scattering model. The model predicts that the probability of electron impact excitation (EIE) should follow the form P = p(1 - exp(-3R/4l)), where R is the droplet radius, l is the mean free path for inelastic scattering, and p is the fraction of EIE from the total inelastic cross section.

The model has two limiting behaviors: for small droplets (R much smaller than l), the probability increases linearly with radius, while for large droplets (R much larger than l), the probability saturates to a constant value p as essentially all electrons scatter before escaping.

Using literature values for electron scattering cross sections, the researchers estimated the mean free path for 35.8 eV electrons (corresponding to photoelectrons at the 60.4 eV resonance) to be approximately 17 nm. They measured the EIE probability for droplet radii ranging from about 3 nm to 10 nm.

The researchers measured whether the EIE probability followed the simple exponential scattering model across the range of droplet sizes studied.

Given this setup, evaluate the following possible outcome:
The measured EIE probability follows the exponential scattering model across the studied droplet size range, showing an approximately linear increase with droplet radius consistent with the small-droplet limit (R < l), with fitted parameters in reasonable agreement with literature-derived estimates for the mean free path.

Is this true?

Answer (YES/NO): YES